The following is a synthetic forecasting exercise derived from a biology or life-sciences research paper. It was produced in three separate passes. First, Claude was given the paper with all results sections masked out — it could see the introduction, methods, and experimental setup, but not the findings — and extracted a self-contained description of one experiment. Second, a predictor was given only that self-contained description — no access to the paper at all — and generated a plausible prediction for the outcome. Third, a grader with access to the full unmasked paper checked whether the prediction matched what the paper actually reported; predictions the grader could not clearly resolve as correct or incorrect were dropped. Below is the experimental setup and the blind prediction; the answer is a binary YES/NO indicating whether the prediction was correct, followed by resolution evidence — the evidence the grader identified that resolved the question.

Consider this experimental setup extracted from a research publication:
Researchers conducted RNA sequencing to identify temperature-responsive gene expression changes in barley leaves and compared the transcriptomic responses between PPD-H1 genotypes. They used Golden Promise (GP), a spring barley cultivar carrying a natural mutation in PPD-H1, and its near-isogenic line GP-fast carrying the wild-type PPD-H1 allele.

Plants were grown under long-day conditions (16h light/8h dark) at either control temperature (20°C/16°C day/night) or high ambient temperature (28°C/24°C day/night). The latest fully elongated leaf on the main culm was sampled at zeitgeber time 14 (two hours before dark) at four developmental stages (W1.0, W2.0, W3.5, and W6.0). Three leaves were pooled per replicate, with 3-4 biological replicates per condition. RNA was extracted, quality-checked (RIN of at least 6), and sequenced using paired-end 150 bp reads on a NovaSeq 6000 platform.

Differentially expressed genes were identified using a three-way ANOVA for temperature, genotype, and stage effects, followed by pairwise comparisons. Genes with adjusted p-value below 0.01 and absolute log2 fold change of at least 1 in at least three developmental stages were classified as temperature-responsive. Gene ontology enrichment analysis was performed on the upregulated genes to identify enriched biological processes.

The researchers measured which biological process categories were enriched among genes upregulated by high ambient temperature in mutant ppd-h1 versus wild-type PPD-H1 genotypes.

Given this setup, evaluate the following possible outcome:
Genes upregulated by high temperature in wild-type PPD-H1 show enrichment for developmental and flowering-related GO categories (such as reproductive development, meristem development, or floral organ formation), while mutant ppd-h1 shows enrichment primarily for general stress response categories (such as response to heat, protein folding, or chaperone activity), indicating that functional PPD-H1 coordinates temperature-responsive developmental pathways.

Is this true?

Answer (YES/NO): NO